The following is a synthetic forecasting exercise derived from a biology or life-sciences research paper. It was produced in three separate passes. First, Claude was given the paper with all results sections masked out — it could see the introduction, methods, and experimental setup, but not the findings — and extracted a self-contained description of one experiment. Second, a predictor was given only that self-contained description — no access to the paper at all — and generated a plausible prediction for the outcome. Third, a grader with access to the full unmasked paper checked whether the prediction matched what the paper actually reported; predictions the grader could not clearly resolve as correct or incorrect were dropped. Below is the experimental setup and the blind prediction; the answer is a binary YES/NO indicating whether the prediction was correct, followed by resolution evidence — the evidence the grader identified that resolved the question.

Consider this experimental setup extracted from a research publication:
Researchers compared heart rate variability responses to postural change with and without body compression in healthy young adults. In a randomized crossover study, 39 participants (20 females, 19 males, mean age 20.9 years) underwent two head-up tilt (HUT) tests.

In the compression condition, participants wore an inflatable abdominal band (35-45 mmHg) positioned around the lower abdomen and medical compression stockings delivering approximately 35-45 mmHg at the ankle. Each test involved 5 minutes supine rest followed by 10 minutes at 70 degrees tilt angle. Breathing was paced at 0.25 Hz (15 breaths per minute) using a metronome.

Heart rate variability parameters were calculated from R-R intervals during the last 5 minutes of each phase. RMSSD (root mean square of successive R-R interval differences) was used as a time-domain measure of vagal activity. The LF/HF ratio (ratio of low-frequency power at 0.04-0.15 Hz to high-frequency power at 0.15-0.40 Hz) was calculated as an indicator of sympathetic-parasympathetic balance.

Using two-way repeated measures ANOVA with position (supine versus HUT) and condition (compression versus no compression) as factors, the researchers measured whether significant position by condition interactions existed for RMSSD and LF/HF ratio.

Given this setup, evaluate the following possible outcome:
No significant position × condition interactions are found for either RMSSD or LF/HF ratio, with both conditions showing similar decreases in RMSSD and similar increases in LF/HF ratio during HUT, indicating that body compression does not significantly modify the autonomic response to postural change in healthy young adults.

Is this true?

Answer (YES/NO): NO